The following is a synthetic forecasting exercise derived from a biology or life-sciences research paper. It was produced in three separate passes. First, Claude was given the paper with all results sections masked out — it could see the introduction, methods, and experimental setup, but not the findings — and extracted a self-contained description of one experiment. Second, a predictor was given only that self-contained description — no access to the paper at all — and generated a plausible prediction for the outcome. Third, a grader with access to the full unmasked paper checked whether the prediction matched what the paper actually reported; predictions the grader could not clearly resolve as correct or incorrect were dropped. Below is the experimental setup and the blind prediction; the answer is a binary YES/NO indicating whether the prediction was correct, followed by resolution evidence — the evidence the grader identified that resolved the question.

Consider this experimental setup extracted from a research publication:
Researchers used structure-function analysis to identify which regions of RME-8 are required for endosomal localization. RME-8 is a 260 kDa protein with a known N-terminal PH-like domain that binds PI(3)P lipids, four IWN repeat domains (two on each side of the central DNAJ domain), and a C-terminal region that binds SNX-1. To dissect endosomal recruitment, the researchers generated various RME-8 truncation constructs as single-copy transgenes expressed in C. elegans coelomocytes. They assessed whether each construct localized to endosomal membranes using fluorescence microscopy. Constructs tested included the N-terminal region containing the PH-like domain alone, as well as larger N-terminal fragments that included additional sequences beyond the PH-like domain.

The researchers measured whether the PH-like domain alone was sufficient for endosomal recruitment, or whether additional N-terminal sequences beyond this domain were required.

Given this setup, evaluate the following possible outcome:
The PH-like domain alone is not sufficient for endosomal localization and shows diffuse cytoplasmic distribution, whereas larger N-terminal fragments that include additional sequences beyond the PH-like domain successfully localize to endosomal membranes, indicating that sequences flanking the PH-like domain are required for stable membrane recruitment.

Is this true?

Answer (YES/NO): NO